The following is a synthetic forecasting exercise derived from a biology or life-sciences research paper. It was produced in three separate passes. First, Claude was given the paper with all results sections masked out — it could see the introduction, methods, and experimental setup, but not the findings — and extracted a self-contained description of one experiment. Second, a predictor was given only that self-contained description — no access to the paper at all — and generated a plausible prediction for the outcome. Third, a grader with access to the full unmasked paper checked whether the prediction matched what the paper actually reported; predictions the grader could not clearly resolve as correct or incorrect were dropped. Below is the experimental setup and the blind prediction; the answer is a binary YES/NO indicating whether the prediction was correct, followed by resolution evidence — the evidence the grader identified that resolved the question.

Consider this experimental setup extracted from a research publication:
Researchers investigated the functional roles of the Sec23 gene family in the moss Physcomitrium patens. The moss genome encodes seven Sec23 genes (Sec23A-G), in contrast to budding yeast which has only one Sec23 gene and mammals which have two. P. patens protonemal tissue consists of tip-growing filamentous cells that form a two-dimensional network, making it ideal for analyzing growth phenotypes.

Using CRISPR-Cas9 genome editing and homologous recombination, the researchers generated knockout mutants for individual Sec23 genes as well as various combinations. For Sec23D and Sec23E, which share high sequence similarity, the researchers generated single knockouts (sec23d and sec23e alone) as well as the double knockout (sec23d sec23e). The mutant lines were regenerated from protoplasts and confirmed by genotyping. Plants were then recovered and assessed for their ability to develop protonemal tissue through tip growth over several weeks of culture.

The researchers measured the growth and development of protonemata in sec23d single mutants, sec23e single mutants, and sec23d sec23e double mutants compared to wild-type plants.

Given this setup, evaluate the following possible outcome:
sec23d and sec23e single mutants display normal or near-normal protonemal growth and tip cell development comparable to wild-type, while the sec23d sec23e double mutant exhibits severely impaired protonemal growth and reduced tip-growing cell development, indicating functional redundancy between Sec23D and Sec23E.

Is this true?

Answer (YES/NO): NO